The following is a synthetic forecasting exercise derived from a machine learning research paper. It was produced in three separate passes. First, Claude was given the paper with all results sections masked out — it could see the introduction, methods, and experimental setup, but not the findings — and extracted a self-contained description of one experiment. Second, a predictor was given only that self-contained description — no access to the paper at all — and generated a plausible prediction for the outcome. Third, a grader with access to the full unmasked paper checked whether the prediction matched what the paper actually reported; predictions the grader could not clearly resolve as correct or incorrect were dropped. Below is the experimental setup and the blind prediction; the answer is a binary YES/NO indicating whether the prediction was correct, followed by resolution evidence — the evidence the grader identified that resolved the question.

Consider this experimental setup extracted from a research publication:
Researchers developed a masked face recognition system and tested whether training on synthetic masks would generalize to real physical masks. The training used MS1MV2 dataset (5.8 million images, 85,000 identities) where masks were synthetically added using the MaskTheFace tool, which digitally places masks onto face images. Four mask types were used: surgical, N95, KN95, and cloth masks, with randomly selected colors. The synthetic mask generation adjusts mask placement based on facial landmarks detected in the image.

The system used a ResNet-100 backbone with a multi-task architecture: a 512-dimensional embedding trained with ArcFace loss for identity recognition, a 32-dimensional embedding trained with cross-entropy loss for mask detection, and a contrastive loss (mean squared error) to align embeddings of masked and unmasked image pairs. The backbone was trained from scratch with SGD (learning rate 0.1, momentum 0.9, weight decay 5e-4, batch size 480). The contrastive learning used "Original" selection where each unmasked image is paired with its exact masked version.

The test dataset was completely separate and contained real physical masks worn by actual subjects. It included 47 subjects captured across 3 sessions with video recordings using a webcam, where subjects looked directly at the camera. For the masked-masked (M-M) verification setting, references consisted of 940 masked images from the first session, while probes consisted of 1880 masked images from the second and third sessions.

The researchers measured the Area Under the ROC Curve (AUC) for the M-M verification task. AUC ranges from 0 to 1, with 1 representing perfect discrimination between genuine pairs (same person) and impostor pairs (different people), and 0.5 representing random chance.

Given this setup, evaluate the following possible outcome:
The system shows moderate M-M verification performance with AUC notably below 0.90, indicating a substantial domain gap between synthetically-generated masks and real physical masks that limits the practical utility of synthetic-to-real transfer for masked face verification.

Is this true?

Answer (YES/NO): NO